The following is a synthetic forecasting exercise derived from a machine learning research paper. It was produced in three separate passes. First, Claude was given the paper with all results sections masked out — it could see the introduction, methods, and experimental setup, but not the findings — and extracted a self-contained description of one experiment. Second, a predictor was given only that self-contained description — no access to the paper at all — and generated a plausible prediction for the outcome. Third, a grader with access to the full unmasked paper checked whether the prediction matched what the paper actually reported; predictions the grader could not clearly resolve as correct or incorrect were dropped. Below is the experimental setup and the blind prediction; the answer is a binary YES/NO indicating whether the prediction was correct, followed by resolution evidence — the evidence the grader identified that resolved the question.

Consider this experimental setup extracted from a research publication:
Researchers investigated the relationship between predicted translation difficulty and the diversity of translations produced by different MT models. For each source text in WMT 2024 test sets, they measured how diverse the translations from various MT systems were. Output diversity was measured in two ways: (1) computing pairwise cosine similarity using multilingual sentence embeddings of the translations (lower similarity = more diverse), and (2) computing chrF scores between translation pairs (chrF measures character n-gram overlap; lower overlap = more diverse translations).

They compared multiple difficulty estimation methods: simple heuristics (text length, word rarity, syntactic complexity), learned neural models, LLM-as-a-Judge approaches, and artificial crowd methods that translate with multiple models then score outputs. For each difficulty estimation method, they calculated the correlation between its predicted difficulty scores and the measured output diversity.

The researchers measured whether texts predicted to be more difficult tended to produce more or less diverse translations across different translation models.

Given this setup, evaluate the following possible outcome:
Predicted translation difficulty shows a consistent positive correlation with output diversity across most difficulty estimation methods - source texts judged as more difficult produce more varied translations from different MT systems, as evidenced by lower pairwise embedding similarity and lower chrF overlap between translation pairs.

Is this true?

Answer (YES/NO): NO